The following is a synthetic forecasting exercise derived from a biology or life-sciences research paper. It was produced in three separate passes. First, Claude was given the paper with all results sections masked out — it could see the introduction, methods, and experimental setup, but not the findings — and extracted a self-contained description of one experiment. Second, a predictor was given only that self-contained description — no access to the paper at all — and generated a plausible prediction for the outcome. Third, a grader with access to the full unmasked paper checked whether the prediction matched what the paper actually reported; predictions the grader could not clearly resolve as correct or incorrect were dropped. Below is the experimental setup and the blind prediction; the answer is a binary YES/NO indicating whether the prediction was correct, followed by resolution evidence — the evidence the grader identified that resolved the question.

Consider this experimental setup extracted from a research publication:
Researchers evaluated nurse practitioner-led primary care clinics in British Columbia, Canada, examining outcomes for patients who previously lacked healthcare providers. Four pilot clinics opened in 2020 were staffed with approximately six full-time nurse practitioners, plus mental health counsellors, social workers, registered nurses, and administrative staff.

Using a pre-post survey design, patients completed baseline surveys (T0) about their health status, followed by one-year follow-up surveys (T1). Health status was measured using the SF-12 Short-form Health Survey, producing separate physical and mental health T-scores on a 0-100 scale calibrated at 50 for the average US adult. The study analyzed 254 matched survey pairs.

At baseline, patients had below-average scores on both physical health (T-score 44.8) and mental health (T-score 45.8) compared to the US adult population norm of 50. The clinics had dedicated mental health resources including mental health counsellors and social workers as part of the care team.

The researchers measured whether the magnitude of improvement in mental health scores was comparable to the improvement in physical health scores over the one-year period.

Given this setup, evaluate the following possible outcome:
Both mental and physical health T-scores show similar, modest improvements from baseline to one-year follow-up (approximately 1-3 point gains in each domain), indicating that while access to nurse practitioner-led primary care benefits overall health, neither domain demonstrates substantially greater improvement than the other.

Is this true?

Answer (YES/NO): NO